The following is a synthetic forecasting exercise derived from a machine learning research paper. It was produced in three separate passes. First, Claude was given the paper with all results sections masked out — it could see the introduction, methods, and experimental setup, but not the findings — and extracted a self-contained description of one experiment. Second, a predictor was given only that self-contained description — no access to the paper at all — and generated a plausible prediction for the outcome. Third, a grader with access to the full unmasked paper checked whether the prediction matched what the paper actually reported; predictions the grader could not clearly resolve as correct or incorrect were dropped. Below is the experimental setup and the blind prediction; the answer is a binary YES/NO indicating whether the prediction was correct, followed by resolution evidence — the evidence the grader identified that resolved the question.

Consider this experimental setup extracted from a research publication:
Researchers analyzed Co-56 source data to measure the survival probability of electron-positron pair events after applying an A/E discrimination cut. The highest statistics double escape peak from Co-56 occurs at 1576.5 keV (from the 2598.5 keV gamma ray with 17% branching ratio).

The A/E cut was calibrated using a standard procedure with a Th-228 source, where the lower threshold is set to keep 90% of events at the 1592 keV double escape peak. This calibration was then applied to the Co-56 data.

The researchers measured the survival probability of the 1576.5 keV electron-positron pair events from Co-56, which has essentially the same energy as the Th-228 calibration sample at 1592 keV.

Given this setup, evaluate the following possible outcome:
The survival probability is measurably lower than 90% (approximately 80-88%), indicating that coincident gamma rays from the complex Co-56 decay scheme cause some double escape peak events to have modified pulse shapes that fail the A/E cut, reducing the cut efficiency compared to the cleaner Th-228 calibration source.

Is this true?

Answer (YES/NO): NO